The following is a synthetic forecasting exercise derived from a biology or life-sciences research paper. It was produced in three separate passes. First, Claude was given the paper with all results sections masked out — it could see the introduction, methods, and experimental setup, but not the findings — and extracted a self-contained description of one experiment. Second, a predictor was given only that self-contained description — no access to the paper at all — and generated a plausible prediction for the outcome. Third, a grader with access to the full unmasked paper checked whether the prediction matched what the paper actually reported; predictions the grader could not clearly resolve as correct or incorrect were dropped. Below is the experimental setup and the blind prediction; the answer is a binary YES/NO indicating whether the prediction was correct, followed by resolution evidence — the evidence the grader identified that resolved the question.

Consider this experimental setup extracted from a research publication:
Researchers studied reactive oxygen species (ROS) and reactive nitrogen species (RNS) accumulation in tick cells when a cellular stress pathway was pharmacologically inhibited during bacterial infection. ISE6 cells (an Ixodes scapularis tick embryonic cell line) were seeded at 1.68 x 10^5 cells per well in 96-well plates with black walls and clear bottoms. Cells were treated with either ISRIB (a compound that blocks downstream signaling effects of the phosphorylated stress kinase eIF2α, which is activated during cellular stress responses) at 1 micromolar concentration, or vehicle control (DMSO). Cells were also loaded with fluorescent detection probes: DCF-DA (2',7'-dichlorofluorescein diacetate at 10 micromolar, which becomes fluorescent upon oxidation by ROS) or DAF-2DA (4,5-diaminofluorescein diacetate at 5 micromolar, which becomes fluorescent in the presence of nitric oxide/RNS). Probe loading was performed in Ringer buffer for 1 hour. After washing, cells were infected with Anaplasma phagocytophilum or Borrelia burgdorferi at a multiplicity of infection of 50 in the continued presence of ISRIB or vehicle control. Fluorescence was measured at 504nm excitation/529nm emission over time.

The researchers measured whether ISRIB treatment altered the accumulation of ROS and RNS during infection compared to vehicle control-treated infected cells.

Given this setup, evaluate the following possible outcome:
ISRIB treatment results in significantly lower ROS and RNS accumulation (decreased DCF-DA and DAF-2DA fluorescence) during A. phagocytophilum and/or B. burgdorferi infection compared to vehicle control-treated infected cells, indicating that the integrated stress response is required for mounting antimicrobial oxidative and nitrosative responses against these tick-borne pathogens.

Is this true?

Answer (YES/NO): NO